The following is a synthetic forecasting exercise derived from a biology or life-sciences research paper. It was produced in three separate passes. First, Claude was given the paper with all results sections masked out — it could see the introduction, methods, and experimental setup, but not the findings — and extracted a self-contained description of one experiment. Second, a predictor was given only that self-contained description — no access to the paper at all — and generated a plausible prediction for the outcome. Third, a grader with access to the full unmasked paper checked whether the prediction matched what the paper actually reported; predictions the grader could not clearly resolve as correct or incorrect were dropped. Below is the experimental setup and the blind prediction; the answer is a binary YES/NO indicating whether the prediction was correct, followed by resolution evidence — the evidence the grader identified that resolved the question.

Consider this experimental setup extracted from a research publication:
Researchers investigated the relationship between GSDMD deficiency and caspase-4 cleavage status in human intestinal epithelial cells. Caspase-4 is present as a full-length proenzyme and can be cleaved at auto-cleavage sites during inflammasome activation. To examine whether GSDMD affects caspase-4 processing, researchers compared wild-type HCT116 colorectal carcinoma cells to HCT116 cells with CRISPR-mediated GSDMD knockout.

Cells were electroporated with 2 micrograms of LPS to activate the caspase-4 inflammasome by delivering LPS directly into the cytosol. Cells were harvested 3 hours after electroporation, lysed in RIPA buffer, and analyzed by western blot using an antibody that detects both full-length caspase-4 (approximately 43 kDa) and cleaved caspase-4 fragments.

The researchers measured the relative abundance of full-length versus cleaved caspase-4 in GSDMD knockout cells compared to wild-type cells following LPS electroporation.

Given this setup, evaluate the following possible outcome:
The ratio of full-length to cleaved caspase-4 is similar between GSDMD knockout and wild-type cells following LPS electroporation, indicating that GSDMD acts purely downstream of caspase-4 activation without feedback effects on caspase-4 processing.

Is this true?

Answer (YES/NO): NO